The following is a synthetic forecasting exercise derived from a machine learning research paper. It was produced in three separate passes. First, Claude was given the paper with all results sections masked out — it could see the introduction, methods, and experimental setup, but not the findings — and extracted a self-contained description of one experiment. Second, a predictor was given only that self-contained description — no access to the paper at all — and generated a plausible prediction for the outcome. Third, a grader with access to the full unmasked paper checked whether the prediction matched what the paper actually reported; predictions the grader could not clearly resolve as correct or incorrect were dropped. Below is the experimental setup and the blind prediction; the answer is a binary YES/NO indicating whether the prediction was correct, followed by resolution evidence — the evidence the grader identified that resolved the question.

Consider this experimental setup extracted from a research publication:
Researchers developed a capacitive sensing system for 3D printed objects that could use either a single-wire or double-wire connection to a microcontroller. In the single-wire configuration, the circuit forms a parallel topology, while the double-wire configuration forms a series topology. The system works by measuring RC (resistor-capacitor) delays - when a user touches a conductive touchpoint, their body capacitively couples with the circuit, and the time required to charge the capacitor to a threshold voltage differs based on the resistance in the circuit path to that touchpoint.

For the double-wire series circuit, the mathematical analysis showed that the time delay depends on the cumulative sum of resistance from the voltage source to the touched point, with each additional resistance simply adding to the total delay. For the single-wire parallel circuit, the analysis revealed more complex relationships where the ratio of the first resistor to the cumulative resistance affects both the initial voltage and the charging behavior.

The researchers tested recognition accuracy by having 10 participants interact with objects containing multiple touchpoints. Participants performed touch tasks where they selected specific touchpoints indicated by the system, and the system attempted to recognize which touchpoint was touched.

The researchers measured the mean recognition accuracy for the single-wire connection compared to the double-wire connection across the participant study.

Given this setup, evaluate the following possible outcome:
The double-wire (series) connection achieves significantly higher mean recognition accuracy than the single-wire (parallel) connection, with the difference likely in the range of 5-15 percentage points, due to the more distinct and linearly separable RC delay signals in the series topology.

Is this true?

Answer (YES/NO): NO